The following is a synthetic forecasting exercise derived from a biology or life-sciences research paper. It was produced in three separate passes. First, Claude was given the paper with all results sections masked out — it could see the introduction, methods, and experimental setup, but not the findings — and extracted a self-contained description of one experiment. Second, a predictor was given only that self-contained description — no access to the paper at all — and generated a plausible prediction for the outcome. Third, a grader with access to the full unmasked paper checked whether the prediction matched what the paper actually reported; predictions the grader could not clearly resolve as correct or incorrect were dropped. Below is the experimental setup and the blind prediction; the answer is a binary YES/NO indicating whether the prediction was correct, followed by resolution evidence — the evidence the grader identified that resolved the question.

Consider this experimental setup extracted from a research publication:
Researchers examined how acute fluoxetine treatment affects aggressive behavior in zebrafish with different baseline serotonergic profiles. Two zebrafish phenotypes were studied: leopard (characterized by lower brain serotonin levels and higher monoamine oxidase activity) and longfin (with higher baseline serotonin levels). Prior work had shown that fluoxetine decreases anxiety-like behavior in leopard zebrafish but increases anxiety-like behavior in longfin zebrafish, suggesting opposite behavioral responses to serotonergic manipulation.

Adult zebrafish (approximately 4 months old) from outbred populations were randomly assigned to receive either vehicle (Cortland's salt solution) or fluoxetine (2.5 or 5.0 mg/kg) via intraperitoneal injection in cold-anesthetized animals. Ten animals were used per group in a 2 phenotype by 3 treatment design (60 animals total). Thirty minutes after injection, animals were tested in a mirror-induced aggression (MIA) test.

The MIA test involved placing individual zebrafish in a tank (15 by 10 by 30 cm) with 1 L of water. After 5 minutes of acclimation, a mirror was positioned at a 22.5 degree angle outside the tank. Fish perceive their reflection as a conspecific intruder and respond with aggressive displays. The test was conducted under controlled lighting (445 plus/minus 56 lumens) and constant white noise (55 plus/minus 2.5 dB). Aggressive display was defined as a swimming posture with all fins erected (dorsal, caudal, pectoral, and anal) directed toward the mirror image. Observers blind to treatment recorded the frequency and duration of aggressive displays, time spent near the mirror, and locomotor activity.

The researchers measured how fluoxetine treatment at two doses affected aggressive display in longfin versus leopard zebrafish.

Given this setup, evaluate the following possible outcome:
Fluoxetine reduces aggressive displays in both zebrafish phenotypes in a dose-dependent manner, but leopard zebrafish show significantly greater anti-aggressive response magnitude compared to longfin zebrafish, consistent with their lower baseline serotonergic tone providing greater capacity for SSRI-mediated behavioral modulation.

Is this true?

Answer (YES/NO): NO